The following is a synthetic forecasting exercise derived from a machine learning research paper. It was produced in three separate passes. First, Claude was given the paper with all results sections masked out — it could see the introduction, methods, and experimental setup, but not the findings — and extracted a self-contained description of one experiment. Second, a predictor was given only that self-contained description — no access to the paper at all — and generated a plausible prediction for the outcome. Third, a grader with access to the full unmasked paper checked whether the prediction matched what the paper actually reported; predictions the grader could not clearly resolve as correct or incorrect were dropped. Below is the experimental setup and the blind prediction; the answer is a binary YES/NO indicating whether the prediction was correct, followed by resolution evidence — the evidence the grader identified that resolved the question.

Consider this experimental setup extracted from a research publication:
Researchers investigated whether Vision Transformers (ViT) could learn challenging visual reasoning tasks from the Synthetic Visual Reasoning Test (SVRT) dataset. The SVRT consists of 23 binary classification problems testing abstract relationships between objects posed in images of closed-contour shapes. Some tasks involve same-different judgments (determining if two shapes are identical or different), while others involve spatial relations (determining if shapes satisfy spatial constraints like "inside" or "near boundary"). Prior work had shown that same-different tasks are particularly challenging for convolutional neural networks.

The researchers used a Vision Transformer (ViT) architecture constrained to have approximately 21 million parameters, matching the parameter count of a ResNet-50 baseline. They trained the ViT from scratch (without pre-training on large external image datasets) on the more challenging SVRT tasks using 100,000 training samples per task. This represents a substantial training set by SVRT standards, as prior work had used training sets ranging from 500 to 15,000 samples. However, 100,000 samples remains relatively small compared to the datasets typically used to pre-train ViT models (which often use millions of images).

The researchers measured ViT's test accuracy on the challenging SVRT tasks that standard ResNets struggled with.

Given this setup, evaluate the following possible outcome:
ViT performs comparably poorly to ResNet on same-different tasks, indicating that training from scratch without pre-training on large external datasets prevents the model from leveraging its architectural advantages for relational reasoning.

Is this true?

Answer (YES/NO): YES